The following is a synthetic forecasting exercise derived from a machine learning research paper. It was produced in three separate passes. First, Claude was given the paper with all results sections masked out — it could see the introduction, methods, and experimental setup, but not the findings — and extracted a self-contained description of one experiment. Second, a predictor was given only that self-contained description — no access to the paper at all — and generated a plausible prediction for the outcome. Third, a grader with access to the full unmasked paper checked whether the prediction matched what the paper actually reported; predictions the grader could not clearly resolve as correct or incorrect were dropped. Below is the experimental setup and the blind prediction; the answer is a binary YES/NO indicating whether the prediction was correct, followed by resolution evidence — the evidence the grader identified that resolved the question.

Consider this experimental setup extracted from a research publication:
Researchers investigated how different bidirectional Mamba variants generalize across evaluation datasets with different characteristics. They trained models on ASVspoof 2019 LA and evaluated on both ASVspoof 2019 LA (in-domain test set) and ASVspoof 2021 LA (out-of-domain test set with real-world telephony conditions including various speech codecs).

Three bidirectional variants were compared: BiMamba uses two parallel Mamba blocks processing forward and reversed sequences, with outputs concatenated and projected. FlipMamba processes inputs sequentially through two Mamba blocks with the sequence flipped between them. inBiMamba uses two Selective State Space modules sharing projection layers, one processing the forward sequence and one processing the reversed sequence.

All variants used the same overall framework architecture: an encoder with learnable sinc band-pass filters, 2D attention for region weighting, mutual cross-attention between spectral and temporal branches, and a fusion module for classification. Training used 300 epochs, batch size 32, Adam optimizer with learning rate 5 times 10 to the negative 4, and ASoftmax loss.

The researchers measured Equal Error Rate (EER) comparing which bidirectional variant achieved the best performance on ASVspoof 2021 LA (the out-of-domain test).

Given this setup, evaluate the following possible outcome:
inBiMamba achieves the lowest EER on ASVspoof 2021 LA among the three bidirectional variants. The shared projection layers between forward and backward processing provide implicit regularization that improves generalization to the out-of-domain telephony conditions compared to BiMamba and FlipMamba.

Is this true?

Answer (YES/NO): YES